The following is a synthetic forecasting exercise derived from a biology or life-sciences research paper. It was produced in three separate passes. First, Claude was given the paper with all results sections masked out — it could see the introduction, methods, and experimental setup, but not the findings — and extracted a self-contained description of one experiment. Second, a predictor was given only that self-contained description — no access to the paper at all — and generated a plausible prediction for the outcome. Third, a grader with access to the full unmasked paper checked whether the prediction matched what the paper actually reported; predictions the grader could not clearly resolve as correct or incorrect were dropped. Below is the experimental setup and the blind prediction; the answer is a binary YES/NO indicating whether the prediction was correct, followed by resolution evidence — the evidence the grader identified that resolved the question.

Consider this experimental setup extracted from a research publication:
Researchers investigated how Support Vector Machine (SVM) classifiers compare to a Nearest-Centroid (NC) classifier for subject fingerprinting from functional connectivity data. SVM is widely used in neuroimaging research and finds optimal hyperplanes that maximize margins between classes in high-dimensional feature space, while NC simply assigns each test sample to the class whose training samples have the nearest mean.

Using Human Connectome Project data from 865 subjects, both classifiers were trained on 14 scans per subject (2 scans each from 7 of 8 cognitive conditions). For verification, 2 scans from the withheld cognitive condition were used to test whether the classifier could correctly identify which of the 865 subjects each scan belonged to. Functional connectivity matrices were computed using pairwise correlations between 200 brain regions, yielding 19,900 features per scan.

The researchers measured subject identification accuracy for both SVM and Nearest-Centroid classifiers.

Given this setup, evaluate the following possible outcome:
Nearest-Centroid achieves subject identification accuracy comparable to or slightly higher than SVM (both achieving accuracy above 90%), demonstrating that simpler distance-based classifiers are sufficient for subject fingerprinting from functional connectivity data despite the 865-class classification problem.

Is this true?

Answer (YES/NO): NO